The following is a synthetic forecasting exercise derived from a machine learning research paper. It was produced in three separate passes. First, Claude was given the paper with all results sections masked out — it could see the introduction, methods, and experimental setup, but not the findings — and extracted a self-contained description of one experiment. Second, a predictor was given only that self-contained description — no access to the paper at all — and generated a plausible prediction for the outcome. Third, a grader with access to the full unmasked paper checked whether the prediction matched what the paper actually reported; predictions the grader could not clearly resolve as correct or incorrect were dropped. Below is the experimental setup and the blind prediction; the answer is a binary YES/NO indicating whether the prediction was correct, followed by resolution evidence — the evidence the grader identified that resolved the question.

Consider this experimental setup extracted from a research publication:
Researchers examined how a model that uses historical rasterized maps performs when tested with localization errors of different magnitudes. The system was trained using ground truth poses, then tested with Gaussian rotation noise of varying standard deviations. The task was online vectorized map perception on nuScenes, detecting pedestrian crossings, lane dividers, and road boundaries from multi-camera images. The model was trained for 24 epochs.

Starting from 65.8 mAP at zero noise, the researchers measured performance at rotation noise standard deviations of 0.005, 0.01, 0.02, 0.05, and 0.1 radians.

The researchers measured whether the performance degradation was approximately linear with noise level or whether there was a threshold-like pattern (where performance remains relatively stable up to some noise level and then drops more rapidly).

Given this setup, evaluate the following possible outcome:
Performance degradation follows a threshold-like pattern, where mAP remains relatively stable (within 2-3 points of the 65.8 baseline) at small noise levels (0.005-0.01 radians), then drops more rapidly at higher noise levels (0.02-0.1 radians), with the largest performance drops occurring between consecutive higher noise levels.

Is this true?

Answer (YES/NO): NO